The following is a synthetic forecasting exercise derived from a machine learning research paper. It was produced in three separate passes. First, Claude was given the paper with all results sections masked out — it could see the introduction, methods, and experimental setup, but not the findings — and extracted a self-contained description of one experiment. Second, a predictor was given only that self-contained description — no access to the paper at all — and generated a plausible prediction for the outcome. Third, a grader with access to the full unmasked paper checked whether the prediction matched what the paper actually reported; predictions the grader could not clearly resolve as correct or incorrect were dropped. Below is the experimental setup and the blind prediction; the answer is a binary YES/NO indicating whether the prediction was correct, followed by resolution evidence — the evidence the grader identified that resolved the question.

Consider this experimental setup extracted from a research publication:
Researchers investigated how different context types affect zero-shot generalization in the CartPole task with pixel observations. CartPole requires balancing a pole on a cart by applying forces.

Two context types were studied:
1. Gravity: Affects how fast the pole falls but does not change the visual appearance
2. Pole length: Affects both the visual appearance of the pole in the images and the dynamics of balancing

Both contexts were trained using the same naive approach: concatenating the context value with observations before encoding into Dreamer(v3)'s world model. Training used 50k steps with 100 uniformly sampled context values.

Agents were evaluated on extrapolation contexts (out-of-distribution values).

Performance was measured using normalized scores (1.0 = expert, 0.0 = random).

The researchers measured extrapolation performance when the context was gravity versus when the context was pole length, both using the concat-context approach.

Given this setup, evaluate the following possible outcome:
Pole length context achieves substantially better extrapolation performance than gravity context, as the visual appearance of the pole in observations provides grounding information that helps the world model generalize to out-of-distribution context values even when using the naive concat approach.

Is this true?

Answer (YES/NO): NO